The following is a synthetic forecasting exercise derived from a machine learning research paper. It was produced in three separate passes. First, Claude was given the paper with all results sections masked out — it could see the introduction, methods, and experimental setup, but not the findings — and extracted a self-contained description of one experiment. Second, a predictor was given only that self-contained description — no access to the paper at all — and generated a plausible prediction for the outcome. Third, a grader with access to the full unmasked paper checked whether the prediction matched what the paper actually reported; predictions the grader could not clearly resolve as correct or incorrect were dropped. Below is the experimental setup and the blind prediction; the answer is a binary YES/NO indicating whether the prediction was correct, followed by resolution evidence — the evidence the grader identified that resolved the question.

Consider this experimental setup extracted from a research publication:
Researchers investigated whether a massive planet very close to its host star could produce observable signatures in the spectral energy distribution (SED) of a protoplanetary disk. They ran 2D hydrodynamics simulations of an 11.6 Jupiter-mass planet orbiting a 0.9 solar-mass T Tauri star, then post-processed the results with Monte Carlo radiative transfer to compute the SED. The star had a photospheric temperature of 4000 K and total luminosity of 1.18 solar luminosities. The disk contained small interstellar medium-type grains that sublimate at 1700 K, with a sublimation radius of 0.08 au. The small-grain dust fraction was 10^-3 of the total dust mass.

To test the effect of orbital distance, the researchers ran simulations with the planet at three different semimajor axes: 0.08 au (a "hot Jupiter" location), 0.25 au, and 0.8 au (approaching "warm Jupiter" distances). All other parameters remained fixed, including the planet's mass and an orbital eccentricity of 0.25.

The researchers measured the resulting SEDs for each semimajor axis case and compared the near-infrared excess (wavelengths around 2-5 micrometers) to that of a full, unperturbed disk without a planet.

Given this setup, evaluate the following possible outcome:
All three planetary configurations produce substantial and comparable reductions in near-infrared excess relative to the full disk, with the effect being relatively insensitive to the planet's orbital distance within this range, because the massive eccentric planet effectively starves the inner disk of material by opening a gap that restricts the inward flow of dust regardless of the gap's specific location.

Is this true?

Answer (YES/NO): NO